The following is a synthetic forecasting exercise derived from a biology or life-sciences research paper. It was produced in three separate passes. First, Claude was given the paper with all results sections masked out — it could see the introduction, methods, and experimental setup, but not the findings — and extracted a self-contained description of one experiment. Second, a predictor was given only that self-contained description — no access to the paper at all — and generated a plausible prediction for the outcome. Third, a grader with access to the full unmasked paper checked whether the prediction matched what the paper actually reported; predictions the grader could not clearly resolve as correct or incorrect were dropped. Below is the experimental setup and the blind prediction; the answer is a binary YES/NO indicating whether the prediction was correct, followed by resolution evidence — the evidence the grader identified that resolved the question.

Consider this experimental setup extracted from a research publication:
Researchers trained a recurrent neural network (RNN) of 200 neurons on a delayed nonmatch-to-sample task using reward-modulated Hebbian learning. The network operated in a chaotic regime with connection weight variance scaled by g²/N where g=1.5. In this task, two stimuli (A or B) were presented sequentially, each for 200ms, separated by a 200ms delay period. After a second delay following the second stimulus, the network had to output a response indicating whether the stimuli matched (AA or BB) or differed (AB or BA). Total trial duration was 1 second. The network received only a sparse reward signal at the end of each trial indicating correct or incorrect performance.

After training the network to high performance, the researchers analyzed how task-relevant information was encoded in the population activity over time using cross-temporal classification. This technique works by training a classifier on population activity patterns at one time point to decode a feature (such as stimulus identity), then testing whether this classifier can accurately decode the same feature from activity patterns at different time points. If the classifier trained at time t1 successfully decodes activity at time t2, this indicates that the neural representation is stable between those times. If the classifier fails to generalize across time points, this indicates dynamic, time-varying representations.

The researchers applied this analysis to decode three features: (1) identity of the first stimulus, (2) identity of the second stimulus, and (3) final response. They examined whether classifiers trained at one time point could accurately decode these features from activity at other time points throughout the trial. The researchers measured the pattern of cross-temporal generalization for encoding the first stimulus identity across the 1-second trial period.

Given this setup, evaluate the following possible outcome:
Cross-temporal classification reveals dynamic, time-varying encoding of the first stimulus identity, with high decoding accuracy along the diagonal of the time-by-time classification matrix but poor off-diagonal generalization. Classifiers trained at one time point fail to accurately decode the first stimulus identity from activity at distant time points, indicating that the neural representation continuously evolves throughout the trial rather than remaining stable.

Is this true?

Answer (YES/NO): YES